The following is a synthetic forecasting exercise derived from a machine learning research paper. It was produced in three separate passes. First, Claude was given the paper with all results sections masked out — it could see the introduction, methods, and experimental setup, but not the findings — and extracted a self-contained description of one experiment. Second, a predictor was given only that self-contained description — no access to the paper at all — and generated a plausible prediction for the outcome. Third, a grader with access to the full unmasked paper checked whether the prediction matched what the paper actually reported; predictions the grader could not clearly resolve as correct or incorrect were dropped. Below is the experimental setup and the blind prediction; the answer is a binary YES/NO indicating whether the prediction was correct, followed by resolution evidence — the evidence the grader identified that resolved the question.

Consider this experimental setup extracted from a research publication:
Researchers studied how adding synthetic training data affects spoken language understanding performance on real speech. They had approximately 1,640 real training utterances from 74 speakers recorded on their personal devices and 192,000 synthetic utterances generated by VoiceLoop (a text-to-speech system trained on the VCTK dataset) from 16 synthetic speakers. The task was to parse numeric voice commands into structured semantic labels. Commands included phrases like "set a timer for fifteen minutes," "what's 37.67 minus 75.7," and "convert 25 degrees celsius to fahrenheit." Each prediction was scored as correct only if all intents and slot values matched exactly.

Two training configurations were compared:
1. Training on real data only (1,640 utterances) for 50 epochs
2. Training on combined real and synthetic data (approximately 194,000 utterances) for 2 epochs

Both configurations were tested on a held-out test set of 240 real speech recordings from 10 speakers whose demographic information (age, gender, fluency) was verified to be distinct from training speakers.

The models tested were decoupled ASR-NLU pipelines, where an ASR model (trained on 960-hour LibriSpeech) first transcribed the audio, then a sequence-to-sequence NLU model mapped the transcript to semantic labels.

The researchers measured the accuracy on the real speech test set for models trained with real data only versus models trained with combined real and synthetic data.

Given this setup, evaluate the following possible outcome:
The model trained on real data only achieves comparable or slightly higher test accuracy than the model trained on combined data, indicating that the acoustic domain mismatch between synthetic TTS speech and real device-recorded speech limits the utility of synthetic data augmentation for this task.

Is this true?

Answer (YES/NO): NO